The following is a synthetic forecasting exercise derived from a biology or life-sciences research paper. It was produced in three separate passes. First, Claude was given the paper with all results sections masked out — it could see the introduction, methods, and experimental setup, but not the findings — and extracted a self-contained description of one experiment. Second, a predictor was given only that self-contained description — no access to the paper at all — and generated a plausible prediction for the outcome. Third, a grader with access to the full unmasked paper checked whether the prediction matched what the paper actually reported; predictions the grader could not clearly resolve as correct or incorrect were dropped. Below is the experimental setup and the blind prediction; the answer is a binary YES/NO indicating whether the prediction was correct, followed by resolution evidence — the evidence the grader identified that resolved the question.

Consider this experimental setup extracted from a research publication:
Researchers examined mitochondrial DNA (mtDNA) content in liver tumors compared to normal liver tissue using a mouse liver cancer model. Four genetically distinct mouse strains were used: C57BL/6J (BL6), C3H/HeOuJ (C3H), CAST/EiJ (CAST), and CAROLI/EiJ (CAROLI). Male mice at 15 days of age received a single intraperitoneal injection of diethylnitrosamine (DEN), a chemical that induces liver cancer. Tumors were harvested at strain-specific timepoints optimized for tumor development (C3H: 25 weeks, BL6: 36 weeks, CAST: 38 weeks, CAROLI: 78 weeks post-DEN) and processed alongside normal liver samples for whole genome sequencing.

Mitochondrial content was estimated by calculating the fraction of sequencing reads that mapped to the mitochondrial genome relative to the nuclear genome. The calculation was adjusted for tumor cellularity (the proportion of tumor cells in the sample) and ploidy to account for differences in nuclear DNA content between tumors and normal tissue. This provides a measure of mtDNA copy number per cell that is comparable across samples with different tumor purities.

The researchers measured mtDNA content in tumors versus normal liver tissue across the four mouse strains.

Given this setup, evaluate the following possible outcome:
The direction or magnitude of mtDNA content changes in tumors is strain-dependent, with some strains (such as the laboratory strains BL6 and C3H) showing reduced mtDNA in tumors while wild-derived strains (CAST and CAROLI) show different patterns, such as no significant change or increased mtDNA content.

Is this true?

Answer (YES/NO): NO